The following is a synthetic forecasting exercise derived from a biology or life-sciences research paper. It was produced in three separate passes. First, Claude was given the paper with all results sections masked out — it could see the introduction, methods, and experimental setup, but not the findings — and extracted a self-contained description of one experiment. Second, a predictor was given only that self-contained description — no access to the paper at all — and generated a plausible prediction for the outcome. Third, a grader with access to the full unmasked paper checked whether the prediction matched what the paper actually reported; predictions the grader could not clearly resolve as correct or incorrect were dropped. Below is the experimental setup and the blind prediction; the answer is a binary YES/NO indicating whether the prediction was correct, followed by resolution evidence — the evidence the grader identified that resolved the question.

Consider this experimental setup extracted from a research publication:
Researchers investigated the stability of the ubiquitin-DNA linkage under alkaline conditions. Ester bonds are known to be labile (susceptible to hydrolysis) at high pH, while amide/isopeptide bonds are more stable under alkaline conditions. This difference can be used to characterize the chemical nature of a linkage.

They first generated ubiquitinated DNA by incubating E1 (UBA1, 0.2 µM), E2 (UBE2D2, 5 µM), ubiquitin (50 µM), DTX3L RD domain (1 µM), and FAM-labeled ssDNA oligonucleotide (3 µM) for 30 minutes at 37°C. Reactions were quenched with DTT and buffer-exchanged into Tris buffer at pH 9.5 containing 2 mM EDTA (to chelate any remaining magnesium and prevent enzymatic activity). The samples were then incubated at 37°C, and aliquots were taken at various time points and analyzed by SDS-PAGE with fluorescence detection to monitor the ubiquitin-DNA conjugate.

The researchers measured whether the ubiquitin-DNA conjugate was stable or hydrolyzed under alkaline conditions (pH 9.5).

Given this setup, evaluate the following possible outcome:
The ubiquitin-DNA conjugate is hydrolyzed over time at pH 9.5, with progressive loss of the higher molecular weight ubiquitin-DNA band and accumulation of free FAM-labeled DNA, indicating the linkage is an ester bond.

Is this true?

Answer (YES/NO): YES